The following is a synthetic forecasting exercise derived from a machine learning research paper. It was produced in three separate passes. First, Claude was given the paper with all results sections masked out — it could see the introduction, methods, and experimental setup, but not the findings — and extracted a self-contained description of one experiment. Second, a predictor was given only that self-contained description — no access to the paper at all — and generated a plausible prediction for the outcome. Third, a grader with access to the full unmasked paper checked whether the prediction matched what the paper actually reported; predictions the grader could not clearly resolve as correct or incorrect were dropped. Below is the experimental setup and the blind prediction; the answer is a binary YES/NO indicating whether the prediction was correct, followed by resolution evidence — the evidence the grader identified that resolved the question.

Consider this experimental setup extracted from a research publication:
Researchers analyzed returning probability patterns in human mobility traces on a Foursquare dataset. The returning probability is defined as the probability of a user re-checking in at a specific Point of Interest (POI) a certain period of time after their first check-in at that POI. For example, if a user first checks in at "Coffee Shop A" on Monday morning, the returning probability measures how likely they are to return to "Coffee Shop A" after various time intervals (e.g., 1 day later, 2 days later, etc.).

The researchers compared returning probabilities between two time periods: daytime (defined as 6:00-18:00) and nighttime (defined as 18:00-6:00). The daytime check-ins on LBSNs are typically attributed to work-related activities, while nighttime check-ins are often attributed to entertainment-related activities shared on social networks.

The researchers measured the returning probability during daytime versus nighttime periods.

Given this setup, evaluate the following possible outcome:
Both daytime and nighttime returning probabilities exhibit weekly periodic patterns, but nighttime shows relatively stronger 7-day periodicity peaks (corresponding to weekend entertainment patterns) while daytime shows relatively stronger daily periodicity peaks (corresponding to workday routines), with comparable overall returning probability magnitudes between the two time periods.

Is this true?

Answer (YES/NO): NO